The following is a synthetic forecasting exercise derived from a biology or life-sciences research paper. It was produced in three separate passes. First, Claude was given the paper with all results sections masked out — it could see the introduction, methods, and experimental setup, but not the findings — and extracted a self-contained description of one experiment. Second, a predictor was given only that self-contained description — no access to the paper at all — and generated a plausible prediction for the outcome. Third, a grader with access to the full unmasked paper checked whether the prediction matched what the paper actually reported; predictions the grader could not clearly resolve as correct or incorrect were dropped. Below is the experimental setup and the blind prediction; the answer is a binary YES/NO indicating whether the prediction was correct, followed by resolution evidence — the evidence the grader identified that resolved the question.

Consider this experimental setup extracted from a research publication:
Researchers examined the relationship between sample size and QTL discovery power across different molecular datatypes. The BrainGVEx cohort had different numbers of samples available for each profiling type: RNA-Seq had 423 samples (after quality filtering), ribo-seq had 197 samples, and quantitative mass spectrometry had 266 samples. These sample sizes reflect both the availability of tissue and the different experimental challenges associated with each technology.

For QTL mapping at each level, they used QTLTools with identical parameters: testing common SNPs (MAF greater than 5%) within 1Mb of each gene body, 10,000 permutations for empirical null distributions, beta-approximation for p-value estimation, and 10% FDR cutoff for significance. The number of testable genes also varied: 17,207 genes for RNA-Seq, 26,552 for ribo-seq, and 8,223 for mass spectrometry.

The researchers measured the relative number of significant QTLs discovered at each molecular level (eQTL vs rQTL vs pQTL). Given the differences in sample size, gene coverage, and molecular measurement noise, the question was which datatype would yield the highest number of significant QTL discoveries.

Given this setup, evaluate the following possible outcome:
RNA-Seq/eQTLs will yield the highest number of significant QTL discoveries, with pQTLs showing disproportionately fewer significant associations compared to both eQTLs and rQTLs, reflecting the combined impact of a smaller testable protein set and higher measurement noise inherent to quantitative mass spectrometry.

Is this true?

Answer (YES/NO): YES